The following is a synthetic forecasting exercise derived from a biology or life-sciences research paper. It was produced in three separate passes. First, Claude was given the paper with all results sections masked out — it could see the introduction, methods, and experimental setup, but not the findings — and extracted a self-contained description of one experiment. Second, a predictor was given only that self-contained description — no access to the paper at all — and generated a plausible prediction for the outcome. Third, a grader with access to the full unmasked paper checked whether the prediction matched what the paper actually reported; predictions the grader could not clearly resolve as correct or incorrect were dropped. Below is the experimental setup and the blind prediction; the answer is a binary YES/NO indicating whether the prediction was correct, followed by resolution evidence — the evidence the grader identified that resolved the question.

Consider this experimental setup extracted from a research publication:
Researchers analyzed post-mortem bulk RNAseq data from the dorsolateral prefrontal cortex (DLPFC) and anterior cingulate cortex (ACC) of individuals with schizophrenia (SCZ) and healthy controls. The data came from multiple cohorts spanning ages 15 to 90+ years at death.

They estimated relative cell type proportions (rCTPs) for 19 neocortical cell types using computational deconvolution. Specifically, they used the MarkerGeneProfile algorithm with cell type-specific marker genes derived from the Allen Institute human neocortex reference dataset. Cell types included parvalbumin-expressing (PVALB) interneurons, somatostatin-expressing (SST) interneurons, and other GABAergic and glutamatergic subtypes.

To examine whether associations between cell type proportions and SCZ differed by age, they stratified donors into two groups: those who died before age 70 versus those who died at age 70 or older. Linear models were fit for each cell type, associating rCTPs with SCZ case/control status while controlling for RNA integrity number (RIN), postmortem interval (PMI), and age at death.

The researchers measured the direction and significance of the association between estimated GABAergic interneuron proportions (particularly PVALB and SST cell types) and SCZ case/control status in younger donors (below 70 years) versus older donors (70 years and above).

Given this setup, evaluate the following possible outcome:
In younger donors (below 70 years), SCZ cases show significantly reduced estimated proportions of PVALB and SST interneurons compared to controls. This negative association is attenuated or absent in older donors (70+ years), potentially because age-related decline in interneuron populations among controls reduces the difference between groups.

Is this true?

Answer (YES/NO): NO